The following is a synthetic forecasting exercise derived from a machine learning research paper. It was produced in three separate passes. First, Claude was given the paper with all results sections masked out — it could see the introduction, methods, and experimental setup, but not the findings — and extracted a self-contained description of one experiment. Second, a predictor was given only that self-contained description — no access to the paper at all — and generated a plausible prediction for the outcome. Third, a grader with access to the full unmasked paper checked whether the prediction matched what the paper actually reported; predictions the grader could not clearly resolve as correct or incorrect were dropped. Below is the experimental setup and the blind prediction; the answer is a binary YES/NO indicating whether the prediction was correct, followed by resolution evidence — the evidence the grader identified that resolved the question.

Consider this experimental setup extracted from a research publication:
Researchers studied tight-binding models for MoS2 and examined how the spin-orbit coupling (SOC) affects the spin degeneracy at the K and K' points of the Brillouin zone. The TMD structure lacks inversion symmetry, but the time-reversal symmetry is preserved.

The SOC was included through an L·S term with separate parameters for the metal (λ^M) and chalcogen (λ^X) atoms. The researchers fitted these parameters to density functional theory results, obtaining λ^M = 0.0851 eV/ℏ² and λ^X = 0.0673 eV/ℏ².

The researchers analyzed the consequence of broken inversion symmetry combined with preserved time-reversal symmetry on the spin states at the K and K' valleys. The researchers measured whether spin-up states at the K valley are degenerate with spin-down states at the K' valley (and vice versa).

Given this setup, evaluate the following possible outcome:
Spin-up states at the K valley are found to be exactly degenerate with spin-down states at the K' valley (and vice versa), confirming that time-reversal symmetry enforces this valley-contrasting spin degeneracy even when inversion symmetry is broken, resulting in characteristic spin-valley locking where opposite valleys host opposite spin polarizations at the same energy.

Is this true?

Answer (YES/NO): YES